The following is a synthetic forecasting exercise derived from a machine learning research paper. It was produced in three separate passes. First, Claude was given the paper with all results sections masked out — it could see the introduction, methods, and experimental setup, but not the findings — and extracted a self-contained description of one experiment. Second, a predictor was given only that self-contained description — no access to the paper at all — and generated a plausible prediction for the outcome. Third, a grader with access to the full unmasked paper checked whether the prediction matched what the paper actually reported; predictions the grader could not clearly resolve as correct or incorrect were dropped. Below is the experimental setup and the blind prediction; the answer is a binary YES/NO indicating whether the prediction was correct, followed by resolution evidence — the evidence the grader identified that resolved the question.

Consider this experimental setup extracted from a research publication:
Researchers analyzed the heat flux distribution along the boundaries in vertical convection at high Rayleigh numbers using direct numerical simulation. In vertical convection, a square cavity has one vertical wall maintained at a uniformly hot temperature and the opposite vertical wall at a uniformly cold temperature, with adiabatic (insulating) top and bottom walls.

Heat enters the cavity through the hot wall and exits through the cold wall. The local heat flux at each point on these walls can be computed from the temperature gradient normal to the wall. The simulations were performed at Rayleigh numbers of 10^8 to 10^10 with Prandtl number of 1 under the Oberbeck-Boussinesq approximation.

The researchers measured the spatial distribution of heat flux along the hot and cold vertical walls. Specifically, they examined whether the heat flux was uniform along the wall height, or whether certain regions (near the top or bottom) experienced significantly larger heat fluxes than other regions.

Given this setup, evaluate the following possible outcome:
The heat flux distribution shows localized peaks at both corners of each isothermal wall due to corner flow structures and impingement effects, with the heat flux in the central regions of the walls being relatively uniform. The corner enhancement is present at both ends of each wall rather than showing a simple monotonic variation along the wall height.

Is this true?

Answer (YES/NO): NO